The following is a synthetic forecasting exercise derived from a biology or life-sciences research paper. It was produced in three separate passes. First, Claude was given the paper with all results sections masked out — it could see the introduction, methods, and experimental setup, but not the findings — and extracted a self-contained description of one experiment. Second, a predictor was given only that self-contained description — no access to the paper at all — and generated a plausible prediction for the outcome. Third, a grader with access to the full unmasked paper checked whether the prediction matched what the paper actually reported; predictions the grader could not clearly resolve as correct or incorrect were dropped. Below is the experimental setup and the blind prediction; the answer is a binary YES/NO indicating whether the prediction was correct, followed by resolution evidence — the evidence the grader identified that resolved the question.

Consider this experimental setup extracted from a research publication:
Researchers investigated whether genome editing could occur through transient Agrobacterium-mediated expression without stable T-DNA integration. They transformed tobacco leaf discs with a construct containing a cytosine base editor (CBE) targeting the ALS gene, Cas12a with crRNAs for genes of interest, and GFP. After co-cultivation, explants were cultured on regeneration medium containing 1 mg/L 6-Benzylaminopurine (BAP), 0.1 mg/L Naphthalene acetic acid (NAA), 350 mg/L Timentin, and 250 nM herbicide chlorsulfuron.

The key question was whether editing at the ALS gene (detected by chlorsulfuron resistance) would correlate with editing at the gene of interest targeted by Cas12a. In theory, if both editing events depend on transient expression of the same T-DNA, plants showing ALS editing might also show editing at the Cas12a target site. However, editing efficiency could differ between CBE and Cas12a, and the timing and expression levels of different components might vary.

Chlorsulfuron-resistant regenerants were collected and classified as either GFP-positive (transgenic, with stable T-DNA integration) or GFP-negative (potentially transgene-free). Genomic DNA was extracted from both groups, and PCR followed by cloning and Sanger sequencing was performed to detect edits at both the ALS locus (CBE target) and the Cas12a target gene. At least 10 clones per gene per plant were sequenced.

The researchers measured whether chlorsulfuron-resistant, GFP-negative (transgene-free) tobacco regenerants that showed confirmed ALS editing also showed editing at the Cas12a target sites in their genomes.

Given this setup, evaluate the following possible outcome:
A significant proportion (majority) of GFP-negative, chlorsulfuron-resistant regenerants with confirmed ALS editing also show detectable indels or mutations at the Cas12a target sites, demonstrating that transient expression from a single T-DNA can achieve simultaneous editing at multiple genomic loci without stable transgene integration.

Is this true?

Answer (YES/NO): YES